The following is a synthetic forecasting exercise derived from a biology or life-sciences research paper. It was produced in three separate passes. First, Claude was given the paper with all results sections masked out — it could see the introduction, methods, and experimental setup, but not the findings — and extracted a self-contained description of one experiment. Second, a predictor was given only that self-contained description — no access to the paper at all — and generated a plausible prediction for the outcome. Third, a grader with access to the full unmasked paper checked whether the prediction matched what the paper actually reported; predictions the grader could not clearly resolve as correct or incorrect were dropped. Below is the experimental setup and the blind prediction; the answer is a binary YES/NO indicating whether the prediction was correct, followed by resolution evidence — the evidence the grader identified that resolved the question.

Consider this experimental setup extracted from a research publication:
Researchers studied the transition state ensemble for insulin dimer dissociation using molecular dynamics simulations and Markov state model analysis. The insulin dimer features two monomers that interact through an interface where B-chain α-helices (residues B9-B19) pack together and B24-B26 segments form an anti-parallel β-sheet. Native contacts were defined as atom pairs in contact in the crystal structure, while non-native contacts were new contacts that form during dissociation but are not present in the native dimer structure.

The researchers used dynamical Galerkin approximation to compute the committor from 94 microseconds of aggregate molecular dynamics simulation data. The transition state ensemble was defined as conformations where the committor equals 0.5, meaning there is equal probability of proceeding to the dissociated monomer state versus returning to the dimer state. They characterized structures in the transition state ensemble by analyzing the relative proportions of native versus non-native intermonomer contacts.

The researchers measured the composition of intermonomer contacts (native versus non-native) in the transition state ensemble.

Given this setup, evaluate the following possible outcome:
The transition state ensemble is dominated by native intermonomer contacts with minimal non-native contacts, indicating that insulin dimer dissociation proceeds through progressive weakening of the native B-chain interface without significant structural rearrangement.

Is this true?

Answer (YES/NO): NO